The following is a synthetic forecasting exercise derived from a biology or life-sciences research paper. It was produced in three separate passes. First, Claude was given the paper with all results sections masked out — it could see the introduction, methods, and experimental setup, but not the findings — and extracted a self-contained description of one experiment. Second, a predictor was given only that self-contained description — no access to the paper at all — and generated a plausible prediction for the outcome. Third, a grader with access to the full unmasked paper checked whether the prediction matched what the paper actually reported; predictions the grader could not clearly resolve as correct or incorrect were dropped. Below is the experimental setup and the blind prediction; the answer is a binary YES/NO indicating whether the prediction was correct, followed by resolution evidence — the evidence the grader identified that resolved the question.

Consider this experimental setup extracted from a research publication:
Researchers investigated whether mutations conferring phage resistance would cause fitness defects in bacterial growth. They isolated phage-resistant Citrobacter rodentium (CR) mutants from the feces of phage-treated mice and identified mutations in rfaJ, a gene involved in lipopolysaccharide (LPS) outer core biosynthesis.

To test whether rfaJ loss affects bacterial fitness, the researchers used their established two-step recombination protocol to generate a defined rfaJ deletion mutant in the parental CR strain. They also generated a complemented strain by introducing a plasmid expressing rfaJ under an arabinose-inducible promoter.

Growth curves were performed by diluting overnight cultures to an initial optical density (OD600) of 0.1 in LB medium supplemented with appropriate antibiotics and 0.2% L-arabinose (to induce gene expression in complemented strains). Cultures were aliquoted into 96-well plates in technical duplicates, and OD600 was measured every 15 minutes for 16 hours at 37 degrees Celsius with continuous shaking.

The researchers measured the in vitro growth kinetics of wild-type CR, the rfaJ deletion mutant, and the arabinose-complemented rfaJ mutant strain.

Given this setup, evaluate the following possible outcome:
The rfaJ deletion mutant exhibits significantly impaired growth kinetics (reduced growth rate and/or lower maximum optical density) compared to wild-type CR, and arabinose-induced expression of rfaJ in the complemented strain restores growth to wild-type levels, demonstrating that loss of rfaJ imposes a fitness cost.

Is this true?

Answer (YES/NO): NO